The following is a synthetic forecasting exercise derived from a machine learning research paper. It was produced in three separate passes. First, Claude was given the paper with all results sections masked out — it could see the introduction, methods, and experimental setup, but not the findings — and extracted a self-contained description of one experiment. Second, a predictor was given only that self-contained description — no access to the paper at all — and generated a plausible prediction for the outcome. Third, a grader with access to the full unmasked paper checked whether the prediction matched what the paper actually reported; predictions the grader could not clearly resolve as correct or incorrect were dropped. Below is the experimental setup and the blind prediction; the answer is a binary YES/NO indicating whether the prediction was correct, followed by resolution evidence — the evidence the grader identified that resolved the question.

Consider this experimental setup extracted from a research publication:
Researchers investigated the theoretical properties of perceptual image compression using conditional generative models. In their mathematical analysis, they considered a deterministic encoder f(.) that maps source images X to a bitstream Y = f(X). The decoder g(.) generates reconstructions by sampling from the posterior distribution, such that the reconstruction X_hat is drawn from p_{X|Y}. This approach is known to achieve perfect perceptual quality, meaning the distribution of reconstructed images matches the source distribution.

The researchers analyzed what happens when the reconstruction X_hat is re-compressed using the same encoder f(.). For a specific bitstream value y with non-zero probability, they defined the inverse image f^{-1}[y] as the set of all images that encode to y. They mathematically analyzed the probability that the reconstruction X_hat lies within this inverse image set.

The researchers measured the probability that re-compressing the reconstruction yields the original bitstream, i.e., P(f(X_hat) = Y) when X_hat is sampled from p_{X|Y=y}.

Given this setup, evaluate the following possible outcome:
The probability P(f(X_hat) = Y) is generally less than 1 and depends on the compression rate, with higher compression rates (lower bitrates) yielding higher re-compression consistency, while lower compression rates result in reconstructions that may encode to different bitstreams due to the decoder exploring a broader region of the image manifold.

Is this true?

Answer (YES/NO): NO